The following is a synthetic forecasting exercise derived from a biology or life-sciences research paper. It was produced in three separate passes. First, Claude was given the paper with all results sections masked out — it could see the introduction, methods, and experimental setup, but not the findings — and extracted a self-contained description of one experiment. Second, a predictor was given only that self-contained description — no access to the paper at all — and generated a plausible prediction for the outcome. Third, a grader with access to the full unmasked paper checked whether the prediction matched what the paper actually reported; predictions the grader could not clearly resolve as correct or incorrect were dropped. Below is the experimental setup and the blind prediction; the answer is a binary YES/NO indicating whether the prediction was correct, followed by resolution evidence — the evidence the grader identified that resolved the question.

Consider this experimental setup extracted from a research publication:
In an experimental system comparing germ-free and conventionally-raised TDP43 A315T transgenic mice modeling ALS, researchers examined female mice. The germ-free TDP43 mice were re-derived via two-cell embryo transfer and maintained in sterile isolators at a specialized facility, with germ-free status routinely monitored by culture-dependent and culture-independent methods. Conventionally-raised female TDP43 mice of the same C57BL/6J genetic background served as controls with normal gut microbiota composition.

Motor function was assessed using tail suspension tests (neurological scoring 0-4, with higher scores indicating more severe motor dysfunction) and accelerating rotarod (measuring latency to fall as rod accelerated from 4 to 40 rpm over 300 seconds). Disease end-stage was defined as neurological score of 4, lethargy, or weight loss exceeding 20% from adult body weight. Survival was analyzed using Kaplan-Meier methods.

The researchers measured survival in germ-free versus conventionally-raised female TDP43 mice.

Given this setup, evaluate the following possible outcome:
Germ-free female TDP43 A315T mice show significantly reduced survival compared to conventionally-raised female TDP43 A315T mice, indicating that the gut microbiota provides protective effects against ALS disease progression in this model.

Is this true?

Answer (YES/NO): YES